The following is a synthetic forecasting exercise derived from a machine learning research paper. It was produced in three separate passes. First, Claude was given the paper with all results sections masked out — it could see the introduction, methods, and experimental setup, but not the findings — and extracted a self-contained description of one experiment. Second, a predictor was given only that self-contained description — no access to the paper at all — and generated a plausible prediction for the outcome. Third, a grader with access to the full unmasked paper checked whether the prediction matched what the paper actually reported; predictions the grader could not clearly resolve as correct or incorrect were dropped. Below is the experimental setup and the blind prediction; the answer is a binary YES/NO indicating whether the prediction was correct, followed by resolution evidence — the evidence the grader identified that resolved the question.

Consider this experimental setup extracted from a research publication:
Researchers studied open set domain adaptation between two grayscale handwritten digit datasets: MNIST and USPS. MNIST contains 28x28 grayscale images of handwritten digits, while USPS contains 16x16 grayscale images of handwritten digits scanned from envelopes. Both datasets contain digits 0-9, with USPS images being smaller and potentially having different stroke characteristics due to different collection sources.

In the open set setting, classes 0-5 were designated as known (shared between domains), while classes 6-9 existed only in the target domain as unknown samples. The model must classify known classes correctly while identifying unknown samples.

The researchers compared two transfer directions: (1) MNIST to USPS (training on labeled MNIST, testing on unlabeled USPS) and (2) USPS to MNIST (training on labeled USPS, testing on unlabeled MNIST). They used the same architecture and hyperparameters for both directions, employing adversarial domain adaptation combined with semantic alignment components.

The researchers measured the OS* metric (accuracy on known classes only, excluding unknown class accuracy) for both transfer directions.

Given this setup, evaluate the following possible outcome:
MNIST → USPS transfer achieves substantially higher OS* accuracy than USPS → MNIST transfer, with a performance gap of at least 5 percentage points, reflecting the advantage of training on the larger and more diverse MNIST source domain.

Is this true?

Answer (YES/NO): NO